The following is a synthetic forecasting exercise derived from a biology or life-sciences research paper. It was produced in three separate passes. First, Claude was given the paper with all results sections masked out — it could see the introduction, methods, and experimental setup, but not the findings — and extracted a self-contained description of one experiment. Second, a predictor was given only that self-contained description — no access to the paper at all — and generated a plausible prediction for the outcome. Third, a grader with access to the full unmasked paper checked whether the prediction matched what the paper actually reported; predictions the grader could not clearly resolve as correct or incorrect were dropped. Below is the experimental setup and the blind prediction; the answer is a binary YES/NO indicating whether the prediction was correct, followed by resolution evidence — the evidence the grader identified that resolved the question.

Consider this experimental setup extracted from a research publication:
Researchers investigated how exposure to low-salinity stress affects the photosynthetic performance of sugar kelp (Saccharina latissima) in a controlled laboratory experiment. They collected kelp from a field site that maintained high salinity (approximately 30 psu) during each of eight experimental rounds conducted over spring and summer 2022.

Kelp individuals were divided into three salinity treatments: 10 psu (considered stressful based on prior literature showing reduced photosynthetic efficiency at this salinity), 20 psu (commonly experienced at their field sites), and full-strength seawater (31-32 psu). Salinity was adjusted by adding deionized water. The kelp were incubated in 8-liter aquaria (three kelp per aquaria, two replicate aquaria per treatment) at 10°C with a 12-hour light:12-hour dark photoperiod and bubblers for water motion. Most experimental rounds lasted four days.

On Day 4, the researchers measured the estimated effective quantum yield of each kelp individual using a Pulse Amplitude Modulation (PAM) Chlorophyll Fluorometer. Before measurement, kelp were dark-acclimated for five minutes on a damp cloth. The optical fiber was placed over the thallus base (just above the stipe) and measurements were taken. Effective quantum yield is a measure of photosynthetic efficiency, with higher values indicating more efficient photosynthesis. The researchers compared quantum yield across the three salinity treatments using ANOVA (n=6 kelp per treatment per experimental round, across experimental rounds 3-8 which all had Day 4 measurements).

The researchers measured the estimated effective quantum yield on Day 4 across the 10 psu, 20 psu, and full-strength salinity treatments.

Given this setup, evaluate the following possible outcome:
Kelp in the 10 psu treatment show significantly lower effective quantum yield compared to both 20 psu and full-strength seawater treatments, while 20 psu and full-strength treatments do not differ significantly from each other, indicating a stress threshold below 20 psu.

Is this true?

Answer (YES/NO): NO